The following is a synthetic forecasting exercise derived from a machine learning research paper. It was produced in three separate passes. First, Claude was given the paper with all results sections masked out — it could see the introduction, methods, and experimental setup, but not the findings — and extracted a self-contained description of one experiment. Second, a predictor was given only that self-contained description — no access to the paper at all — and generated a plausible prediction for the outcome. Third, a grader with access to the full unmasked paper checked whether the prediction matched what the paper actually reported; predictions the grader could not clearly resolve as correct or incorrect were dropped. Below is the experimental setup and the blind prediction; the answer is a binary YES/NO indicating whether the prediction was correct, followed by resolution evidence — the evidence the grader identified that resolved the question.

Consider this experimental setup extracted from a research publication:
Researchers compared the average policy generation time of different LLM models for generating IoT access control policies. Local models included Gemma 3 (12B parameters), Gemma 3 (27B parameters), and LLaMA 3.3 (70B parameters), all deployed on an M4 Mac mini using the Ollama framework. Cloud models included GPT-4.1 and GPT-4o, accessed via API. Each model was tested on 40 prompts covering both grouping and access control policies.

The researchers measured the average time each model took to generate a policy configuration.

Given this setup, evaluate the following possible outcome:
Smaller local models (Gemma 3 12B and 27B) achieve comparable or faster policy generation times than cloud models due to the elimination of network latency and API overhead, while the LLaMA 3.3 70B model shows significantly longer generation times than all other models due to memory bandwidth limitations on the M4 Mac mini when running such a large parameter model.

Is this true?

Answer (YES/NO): NO